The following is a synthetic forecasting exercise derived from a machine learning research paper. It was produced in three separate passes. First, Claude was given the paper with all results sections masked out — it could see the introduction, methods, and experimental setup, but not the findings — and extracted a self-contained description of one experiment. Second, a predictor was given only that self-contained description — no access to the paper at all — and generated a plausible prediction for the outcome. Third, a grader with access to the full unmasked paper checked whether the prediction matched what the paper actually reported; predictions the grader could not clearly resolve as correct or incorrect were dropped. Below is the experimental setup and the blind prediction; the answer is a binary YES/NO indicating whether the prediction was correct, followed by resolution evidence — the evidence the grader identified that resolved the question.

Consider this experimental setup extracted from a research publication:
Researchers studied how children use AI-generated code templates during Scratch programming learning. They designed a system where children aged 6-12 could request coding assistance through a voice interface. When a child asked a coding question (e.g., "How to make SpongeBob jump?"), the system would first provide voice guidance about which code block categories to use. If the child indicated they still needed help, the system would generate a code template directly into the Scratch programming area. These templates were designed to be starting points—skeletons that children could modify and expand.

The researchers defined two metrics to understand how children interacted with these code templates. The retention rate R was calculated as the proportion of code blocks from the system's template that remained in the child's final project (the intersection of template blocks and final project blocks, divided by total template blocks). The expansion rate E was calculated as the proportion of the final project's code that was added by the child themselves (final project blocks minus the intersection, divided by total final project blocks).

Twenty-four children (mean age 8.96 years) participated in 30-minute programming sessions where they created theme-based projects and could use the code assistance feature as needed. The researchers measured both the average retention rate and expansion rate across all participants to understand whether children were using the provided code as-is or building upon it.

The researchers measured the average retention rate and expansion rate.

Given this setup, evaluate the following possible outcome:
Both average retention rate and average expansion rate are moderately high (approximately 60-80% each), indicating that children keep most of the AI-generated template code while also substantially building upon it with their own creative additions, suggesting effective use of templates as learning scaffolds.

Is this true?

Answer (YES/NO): NO